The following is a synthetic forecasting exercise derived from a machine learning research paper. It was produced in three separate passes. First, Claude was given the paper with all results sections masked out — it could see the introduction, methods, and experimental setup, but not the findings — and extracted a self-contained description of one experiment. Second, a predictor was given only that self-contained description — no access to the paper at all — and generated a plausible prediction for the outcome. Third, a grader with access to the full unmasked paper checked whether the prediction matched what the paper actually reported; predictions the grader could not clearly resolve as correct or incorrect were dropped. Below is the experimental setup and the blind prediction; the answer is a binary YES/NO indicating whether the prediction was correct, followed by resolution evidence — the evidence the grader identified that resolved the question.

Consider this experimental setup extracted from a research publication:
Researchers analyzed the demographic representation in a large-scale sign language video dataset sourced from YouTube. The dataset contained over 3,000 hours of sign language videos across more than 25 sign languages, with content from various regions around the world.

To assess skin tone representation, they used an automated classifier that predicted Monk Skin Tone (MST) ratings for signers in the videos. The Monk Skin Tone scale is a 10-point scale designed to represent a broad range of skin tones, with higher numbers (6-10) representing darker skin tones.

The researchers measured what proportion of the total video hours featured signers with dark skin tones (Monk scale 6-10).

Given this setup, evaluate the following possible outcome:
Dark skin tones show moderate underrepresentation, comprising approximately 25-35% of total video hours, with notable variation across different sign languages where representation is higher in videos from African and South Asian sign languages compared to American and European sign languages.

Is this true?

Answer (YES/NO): NO